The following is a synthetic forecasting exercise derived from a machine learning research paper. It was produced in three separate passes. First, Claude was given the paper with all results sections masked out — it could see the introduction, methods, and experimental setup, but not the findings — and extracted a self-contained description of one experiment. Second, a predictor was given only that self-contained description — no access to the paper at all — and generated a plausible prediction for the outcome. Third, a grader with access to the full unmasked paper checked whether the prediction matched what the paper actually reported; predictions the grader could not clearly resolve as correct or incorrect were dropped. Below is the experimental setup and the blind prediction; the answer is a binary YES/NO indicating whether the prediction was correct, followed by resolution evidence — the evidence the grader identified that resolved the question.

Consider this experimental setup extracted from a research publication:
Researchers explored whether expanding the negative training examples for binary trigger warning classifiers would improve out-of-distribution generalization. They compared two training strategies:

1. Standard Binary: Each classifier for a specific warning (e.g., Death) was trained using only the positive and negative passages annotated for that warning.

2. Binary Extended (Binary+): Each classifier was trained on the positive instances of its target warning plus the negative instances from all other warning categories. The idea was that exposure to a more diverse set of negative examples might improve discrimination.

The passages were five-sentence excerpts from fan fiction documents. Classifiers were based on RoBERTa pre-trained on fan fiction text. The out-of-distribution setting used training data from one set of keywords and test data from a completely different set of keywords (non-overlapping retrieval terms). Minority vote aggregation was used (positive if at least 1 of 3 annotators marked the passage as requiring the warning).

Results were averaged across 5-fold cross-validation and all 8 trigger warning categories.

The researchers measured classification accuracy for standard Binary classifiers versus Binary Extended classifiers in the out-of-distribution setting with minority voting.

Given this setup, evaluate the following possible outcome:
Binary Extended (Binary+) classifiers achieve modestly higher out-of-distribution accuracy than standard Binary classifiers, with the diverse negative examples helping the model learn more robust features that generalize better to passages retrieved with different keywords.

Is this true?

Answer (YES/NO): NO